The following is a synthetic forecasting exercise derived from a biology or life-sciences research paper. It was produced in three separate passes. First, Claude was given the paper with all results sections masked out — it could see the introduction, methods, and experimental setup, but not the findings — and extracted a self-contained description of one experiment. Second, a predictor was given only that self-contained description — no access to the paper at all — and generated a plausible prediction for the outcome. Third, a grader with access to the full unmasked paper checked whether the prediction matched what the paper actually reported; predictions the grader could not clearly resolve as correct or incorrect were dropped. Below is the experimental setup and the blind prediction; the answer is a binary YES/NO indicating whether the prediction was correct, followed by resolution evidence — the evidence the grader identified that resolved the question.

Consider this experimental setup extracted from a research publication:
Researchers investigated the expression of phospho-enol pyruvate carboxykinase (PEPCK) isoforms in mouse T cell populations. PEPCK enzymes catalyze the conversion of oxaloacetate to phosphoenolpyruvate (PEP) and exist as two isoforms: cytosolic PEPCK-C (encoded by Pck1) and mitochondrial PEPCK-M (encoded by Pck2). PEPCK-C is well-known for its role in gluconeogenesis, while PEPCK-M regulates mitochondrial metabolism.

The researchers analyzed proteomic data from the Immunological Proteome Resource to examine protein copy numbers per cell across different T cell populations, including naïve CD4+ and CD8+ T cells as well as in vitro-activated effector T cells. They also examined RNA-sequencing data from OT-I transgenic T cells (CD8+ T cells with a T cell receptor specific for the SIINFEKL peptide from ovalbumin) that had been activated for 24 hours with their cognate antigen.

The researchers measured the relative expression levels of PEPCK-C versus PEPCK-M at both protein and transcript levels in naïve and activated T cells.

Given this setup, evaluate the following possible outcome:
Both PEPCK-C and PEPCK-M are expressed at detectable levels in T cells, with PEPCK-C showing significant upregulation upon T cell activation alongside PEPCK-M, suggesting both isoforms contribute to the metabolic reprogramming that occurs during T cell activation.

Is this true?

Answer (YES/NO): NO